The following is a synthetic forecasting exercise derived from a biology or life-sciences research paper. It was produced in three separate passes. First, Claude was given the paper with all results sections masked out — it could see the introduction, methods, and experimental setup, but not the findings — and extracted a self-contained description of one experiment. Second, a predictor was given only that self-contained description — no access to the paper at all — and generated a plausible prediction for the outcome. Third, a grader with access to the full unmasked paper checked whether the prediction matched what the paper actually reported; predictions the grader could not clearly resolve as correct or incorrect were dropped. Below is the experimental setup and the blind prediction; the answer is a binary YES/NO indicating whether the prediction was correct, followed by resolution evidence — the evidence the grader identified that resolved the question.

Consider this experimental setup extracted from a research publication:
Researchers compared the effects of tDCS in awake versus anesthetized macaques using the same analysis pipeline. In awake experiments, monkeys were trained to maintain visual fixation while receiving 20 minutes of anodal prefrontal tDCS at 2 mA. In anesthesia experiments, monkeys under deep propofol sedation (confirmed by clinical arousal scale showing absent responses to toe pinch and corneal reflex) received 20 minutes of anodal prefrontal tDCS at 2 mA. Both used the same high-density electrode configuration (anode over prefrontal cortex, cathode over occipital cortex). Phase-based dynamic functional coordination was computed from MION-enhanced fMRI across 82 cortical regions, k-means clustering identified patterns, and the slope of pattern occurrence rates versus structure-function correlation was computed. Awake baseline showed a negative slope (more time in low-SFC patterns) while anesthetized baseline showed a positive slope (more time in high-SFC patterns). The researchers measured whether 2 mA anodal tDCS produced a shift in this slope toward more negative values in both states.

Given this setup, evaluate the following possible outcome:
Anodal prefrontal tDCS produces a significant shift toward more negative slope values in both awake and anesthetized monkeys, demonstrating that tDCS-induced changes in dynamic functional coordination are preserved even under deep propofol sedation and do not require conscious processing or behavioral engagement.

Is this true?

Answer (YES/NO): NO